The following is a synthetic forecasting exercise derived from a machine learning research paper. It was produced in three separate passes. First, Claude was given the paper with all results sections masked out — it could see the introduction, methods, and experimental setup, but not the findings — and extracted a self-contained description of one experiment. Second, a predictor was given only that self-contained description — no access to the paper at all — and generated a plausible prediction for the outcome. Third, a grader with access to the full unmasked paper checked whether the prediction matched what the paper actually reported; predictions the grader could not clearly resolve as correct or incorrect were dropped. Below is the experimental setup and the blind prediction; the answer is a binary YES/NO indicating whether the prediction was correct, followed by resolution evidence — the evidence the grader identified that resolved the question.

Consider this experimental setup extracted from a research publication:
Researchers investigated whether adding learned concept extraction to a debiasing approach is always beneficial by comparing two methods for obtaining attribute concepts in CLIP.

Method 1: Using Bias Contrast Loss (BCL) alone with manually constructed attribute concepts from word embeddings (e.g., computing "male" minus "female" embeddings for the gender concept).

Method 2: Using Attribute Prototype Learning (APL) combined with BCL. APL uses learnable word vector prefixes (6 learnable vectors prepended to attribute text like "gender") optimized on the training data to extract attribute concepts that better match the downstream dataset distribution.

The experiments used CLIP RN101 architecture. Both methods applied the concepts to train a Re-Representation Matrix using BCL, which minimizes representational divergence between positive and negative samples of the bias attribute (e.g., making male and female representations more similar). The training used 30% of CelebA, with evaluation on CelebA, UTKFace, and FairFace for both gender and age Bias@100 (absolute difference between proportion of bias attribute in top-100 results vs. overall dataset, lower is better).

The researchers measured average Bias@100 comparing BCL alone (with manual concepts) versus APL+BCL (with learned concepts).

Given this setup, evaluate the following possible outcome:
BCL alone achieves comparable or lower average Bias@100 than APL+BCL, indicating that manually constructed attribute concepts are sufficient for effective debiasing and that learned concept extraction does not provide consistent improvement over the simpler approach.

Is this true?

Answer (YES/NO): YES